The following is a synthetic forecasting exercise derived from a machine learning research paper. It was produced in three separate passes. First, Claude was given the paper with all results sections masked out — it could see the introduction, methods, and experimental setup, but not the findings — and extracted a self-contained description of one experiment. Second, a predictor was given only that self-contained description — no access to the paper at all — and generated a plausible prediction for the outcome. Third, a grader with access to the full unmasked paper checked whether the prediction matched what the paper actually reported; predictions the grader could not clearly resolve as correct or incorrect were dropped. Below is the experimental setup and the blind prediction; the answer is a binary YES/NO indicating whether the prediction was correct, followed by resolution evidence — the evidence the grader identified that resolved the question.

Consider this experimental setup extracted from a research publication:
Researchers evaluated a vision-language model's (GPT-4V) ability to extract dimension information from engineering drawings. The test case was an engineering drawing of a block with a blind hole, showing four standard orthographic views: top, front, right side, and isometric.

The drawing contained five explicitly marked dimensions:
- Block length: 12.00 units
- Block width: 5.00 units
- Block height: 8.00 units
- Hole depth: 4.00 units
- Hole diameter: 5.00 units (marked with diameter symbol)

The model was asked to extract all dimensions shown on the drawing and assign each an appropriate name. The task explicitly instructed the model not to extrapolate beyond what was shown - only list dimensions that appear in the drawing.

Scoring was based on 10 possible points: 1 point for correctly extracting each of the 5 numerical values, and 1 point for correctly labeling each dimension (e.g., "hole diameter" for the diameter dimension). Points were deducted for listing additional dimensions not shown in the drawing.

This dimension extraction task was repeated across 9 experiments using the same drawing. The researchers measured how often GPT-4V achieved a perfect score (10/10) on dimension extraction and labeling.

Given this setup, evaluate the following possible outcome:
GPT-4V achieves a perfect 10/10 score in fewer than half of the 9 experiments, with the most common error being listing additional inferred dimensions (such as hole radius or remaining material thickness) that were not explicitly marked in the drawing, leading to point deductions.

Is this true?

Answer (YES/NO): NO